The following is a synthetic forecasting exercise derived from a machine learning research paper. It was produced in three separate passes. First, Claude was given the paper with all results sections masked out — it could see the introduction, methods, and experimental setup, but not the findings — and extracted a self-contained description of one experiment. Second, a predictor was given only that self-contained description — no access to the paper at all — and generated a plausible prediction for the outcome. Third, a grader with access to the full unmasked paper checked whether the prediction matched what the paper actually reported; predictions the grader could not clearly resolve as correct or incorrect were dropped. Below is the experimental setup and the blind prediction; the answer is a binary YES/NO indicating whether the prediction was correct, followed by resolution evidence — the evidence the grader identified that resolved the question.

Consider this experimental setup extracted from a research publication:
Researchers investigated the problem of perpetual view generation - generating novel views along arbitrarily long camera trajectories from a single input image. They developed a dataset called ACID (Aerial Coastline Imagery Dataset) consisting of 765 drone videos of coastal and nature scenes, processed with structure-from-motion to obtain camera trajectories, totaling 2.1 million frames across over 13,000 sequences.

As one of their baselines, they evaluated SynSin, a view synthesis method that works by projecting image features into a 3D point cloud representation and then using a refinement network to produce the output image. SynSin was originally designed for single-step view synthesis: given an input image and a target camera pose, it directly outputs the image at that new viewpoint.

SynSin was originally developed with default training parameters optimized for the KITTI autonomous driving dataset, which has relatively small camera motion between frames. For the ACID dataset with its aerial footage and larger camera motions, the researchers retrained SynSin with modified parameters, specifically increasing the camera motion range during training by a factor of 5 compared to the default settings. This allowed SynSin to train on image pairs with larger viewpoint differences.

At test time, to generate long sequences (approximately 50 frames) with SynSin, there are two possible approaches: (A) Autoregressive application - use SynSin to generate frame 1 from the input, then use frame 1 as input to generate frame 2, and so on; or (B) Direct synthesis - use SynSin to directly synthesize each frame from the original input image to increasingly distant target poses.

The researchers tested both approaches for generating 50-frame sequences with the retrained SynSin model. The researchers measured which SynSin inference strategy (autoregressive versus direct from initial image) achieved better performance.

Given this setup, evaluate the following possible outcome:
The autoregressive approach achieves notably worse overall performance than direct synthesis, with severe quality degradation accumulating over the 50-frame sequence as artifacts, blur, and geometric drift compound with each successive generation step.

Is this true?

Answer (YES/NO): NO